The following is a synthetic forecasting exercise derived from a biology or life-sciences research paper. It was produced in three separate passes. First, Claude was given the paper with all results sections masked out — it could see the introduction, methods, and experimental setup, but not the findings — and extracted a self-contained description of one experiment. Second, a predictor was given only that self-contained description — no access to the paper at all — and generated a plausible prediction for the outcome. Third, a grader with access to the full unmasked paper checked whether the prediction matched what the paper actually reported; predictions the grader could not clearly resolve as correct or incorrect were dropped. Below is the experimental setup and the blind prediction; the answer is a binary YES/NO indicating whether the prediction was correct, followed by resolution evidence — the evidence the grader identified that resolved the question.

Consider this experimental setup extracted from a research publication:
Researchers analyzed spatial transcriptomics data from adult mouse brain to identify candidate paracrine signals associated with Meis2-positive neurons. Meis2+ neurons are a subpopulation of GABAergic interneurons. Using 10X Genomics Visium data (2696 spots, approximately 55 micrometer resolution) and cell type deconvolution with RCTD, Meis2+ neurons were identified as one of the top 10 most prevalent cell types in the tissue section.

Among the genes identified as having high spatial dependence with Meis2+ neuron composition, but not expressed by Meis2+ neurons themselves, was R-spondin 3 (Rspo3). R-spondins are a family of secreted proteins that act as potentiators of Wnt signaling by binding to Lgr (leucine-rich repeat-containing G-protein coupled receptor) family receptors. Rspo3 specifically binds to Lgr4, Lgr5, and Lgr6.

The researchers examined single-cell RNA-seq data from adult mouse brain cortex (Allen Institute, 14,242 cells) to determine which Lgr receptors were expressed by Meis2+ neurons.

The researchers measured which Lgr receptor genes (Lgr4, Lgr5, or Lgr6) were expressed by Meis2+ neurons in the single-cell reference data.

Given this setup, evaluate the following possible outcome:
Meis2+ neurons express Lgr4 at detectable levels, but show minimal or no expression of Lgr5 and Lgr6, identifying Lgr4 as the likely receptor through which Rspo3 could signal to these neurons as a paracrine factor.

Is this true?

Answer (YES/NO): NO